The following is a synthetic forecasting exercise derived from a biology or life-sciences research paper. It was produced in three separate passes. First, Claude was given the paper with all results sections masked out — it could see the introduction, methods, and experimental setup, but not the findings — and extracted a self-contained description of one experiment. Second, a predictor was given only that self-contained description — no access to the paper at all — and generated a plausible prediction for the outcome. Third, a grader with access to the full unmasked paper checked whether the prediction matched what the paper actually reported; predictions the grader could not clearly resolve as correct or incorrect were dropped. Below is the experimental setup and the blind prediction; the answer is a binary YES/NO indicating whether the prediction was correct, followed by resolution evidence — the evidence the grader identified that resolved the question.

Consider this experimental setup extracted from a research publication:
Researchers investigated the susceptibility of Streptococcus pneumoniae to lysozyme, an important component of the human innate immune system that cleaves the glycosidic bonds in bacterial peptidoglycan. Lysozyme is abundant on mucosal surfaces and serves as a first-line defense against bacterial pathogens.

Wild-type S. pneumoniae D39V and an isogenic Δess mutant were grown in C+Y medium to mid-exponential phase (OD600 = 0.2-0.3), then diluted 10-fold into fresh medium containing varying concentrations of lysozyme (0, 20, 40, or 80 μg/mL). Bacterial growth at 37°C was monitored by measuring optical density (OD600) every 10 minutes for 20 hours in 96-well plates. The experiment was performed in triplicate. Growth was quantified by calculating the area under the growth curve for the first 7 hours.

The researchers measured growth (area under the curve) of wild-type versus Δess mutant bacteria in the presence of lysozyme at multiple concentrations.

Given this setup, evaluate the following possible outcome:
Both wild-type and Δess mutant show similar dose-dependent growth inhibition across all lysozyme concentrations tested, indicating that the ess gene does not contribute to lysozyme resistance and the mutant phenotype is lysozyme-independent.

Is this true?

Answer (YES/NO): NO